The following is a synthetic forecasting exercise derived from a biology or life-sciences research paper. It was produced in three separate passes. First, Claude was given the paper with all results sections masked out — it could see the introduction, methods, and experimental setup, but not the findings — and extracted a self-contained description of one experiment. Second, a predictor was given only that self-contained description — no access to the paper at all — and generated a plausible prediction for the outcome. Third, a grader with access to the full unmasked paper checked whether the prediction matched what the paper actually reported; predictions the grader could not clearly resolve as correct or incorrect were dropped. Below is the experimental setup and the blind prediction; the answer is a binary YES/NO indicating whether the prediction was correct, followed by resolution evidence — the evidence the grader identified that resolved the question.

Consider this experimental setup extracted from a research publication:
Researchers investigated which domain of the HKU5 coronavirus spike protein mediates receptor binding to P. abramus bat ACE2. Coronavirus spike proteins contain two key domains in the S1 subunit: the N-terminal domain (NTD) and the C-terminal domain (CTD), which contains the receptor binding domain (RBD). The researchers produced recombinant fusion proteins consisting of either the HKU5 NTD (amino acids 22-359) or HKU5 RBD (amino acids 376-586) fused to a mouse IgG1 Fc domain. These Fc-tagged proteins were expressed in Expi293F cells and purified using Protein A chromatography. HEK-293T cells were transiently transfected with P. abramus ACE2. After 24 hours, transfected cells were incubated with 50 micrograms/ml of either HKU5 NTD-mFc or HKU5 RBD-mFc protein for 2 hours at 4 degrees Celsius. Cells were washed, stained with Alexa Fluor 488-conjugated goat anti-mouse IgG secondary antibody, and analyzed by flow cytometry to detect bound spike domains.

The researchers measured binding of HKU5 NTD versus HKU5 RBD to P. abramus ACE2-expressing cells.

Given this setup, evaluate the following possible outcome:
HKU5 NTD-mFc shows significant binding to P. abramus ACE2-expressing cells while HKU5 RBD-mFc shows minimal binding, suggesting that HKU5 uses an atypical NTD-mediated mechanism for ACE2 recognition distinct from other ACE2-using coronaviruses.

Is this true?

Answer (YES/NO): NO